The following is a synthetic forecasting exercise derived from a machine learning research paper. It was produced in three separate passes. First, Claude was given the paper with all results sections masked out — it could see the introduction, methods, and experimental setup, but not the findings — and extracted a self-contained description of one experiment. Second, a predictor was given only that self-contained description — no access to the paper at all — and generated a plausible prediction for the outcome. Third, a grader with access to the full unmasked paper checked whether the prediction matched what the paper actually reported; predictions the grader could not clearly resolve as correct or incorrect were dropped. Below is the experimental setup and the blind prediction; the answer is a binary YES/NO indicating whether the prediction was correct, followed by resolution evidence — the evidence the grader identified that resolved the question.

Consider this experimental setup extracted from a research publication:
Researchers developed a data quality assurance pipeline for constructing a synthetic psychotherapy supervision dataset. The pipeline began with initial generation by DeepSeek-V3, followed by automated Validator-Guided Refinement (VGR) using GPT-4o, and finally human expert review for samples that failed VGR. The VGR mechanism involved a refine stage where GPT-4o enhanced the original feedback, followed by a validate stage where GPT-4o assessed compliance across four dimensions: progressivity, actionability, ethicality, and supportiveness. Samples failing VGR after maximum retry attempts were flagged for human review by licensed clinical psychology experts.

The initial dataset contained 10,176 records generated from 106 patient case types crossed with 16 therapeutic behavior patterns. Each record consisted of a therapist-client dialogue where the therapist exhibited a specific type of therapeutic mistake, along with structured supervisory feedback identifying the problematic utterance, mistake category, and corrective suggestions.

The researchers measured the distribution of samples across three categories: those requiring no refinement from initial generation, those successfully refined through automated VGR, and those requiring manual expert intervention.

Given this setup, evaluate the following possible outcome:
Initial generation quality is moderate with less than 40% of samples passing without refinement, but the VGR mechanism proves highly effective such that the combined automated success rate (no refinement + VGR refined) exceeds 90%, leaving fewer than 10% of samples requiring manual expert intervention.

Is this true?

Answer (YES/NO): NO